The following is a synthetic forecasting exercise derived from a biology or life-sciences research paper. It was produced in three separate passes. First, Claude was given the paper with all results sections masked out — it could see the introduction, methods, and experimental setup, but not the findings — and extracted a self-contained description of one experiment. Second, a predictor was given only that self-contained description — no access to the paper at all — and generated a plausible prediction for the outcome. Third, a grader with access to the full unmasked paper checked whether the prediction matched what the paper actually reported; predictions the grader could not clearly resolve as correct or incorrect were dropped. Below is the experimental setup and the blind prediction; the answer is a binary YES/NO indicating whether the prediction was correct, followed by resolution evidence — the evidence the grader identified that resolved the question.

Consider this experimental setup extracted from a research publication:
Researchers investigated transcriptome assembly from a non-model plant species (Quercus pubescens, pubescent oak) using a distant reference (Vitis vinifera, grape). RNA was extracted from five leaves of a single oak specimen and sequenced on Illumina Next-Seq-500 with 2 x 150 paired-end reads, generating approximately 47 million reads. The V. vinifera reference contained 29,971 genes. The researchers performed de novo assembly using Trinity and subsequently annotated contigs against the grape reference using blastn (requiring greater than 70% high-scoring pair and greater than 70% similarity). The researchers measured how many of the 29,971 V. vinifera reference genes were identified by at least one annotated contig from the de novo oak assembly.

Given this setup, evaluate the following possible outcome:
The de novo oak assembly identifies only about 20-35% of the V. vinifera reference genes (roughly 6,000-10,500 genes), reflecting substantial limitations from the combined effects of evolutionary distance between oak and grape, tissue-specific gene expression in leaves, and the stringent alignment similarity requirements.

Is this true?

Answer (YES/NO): YES